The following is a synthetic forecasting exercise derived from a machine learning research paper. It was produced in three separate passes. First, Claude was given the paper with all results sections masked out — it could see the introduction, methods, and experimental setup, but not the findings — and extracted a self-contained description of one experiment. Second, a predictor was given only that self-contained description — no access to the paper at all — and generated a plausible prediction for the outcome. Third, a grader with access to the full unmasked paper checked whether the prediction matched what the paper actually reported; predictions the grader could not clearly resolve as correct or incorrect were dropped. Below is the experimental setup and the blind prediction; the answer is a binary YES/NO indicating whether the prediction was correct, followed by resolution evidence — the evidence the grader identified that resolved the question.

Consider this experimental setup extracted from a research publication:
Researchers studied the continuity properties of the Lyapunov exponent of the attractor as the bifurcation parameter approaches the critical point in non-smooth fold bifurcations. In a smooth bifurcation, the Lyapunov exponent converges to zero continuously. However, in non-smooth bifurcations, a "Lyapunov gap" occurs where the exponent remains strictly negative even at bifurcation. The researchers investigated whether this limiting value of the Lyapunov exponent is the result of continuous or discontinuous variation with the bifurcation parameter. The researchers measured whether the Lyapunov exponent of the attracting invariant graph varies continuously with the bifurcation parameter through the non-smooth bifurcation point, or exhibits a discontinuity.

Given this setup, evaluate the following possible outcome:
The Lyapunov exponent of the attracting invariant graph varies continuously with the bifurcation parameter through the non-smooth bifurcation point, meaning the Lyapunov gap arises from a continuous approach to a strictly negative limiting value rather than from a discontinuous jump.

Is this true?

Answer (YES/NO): YES